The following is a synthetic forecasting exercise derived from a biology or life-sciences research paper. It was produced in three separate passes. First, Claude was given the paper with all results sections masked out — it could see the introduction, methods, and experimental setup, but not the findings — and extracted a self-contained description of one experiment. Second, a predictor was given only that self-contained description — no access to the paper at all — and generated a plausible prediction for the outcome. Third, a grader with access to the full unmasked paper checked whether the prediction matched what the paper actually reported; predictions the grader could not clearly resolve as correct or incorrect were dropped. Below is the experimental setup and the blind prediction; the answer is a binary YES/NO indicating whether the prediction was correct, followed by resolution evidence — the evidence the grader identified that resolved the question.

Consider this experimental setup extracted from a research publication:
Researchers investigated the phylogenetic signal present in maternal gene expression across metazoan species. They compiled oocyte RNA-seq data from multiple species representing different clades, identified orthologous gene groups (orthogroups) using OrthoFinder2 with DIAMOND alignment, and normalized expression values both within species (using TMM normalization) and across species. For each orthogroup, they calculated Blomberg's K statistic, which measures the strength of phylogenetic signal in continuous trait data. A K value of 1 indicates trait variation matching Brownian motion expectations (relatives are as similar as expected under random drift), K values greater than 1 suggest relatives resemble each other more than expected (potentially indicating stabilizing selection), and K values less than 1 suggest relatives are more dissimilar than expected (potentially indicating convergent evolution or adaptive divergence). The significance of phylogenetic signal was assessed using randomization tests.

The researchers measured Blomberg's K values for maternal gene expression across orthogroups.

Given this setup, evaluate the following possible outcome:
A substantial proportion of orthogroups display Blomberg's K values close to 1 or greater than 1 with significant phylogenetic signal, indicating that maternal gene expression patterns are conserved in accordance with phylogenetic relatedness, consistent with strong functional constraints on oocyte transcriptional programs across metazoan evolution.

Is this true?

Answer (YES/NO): NO